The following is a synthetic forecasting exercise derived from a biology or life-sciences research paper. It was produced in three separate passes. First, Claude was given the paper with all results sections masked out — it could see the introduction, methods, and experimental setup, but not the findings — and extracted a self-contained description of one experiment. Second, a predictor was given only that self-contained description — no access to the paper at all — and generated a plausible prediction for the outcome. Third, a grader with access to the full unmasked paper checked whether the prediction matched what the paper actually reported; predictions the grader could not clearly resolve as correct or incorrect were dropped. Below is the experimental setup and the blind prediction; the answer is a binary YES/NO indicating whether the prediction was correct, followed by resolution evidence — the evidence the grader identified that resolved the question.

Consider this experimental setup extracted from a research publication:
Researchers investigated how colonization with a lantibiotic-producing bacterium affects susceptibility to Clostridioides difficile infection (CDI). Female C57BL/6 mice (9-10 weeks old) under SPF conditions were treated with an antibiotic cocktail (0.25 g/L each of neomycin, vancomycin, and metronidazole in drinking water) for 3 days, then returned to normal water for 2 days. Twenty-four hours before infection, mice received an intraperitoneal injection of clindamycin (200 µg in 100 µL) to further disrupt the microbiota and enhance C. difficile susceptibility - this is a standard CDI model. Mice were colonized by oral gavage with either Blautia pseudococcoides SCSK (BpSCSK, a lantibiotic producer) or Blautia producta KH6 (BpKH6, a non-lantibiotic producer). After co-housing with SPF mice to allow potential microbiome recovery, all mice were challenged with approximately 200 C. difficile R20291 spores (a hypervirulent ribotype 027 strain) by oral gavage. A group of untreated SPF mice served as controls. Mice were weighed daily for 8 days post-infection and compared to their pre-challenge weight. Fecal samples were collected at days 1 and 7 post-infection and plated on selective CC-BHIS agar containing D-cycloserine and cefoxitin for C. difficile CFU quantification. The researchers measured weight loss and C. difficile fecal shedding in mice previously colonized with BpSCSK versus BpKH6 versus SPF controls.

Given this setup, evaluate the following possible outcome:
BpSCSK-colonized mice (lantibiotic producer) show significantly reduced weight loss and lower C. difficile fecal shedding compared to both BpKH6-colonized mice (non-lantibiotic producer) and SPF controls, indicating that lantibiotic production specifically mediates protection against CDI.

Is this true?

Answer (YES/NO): NO